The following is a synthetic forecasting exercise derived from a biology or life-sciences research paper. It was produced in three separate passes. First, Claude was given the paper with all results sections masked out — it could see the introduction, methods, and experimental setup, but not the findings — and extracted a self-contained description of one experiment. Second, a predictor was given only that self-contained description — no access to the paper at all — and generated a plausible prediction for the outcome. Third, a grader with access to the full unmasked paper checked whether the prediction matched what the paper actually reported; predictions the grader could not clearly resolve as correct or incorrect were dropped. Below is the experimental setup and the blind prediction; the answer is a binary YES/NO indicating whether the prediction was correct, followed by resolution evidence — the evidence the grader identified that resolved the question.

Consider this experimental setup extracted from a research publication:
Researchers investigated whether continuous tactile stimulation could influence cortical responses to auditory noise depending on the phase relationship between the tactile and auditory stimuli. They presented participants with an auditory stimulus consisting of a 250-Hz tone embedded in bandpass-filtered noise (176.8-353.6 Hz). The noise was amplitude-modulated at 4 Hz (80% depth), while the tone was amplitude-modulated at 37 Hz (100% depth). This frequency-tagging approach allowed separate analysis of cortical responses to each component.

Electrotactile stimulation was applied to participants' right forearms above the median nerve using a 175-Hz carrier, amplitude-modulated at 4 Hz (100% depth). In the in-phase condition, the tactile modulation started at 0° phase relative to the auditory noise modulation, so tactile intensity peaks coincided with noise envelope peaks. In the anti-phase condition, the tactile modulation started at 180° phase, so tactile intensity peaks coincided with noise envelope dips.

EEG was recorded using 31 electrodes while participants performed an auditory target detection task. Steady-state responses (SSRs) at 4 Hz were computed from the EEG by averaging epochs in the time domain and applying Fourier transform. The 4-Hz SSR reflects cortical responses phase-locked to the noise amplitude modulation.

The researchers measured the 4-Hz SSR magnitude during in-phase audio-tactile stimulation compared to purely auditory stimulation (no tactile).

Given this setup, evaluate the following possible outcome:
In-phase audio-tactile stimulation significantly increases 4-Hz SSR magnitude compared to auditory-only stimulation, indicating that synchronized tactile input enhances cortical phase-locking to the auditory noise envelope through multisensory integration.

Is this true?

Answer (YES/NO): YES